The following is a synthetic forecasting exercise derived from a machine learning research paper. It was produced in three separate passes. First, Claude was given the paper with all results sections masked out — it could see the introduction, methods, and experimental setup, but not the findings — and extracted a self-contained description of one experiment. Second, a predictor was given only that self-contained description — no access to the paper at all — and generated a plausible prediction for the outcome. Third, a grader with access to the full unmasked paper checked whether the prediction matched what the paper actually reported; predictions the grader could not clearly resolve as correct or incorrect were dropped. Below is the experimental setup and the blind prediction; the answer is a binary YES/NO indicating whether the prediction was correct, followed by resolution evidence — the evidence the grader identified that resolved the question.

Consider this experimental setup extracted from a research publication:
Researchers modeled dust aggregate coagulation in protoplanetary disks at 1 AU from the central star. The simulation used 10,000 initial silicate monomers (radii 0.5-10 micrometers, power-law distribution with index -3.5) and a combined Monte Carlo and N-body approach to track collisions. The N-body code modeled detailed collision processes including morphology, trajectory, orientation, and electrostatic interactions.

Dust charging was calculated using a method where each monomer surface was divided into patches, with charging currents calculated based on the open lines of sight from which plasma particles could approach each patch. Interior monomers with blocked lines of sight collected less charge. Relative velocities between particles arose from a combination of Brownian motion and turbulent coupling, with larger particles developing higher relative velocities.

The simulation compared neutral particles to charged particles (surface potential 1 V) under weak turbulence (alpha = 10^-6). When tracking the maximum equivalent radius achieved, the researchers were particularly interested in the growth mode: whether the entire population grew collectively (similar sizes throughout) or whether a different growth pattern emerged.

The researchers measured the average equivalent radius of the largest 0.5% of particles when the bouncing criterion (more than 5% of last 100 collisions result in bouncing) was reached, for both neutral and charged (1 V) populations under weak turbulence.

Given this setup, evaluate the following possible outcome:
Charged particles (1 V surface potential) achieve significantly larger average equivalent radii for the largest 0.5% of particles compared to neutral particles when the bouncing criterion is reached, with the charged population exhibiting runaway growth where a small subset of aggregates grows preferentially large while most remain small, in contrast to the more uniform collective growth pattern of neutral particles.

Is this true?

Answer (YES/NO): YES